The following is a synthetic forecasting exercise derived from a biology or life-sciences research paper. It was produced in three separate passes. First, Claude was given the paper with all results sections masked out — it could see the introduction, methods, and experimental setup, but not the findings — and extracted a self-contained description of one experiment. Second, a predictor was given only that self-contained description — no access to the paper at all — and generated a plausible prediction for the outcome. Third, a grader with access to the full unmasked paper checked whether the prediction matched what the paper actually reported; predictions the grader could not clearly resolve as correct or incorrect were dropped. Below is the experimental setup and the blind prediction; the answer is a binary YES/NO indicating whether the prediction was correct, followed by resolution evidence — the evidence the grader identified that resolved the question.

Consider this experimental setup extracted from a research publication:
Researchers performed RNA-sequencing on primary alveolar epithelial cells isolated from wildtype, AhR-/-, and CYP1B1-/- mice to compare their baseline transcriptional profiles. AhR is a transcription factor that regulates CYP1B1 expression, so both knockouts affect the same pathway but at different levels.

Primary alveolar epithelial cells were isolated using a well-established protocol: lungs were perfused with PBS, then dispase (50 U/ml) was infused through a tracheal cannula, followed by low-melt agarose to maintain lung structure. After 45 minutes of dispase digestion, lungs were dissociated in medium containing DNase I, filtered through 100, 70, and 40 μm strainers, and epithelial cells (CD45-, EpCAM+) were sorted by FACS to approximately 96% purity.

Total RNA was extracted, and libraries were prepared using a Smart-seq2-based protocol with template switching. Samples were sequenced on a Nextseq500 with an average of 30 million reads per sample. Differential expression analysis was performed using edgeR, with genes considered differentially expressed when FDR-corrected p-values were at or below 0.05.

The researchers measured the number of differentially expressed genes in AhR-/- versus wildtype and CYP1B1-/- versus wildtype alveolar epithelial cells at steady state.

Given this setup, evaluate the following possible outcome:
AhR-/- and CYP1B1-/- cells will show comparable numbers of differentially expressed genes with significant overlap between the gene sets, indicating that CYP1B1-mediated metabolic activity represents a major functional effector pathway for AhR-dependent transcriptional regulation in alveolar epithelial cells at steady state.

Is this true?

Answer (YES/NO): NO